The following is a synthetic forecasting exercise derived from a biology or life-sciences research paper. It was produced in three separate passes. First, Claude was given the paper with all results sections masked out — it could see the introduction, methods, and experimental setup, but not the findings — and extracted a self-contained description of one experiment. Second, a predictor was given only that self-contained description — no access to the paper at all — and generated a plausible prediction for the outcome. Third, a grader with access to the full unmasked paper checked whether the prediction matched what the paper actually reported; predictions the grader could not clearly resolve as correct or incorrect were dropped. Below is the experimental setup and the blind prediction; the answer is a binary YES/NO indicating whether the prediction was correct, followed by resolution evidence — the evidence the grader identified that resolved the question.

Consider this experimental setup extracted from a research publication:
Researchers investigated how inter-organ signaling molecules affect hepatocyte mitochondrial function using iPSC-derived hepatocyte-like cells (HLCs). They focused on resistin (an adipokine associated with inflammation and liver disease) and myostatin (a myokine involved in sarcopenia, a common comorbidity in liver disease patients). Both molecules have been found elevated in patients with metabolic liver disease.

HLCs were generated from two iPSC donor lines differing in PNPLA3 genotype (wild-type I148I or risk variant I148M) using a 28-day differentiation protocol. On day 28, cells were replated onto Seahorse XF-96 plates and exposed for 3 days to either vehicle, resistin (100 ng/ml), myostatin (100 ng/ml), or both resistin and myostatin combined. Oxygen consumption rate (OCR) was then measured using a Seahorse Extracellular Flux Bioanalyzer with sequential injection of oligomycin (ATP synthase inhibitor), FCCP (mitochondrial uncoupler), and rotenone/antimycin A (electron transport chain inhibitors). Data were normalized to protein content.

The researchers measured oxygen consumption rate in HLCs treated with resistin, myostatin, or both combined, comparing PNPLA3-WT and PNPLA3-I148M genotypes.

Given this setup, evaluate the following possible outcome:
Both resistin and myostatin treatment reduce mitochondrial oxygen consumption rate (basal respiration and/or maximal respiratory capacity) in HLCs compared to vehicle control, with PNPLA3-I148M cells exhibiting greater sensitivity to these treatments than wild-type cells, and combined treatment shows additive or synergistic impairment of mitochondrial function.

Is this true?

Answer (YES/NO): NO